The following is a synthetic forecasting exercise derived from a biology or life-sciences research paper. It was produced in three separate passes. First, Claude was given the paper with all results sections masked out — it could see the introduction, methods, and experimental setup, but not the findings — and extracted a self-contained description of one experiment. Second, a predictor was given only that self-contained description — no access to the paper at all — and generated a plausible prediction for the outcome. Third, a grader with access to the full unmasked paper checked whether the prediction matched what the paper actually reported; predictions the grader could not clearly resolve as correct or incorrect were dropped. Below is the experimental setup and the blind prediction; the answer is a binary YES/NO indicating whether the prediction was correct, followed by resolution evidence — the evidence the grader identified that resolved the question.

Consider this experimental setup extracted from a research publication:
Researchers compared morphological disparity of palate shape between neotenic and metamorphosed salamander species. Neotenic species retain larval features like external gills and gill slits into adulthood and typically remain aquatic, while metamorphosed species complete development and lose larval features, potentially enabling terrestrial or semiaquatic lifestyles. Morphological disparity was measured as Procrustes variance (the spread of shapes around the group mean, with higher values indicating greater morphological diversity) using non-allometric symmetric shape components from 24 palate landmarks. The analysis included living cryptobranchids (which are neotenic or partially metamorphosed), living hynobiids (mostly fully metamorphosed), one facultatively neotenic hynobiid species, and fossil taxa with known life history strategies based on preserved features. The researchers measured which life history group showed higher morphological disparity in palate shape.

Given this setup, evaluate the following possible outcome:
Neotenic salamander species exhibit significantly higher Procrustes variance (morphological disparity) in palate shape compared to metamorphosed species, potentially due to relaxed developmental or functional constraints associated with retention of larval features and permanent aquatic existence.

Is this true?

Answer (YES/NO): NO